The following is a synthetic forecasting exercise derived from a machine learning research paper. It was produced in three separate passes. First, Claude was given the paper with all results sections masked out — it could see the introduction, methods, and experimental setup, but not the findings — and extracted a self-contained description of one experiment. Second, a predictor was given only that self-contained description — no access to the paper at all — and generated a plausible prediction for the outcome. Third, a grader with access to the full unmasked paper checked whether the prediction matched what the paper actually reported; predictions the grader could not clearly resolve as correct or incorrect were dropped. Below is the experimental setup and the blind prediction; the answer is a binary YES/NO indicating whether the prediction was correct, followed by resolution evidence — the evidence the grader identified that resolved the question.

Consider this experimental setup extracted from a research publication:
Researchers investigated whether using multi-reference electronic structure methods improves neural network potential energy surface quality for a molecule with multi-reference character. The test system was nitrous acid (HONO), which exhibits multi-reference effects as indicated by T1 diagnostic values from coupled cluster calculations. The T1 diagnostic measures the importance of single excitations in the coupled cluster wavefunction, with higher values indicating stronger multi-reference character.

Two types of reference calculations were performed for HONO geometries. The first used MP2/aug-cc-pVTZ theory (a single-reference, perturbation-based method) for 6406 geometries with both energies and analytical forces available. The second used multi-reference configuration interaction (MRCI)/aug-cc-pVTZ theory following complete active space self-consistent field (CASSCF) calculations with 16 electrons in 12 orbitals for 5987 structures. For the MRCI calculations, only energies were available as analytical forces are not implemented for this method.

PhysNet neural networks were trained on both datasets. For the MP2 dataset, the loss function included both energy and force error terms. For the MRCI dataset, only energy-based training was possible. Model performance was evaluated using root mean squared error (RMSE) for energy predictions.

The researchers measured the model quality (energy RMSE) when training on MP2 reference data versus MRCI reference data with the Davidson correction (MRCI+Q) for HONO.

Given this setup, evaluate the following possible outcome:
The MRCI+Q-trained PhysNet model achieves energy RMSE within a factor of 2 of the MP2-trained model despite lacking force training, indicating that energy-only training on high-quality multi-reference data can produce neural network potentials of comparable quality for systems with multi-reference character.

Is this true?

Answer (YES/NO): NO